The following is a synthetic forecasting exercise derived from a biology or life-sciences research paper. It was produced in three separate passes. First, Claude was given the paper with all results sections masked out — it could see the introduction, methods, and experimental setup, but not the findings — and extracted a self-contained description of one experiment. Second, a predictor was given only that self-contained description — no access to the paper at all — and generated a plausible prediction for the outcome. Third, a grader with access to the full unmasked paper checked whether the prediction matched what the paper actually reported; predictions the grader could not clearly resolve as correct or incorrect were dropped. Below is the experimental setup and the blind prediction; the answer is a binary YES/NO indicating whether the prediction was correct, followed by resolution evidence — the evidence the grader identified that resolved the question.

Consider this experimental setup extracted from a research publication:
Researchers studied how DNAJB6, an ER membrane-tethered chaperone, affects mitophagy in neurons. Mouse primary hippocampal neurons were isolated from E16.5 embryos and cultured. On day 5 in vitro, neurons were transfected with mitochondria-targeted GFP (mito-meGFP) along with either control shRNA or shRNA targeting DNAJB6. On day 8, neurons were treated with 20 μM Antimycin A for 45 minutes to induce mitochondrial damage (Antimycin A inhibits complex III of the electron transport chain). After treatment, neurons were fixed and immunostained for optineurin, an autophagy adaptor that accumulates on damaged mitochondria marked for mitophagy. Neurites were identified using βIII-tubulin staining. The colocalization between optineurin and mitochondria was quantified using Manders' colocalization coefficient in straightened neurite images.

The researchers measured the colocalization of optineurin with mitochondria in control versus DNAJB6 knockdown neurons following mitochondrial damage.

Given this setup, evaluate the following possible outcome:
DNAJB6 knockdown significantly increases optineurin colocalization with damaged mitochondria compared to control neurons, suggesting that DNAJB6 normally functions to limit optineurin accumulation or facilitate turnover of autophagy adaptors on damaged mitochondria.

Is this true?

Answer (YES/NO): NO